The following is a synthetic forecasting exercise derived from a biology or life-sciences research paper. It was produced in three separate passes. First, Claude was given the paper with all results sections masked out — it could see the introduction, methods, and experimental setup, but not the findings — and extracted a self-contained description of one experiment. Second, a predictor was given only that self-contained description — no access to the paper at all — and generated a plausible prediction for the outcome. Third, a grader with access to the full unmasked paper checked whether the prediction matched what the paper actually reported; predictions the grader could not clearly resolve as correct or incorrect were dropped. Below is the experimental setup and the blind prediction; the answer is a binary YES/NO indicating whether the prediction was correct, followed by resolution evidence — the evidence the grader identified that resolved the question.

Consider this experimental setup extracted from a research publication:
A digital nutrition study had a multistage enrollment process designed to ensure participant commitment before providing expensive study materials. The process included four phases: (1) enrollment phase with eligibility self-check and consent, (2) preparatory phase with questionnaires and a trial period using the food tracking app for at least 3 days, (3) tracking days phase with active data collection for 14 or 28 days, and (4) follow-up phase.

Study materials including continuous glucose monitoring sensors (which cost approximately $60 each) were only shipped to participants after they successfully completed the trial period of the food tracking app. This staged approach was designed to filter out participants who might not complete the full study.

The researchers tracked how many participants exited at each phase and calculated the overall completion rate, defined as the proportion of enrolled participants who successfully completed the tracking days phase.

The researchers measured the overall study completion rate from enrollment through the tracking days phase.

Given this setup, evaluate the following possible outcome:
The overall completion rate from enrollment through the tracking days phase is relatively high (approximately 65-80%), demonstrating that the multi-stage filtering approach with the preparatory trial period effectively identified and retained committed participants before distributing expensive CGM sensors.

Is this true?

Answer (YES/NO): NO